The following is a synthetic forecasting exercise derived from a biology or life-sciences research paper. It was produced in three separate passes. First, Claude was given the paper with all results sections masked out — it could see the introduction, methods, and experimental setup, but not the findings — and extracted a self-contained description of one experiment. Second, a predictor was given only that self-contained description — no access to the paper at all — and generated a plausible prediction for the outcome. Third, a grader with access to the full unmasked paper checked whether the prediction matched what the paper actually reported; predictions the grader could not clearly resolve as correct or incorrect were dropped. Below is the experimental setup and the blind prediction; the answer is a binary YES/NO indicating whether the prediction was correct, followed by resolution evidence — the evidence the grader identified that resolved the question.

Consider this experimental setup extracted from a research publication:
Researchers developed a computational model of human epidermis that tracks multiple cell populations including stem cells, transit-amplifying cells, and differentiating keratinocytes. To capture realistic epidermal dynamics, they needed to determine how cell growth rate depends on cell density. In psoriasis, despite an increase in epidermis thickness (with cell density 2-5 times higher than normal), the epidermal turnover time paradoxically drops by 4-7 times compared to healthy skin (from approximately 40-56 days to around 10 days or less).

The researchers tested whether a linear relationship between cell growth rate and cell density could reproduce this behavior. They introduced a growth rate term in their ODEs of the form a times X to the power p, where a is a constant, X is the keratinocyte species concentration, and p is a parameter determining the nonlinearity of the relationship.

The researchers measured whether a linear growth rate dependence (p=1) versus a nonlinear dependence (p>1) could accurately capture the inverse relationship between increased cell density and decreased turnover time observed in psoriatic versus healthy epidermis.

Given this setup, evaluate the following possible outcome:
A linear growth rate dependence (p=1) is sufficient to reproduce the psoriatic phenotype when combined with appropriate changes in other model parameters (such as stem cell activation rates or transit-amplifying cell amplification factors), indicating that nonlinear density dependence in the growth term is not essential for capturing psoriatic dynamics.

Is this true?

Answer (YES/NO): NO